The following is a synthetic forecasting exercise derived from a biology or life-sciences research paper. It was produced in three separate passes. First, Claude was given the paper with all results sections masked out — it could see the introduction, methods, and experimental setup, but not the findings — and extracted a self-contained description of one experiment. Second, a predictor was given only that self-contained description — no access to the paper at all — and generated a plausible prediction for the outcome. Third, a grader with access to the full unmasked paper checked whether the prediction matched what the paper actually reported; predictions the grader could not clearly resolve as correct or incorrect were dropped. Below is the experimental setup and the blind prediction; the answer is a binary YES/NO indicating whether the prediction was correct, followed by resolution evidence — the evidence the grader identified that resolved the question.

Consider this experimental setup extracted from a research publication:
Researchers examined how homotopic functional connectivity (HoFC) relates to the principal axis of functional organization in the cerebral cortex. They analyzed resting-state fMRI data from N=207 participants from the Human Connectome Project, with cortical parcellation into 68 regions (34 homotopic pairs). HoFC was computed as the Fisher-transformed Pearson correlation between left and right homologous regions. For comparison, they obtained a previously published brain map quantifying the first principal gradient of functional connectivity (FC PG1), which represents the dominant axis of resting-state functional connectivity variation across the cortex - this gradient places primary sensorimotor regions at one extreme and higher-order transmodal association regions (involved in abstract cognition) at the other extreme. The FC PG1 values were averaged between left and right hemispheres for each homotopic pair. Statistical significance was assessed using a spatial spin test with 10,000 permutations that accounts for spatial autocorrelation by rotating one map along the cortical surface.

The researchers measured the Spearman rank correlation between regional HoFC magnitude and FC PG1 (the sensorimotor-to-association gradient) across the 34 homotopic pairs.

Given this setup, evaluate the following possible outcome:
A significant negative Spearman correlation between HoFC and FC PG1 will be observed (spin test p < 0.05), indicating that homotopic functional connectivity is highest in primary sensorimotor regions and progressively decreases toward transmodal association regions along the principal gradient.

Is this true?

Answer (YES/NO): YES